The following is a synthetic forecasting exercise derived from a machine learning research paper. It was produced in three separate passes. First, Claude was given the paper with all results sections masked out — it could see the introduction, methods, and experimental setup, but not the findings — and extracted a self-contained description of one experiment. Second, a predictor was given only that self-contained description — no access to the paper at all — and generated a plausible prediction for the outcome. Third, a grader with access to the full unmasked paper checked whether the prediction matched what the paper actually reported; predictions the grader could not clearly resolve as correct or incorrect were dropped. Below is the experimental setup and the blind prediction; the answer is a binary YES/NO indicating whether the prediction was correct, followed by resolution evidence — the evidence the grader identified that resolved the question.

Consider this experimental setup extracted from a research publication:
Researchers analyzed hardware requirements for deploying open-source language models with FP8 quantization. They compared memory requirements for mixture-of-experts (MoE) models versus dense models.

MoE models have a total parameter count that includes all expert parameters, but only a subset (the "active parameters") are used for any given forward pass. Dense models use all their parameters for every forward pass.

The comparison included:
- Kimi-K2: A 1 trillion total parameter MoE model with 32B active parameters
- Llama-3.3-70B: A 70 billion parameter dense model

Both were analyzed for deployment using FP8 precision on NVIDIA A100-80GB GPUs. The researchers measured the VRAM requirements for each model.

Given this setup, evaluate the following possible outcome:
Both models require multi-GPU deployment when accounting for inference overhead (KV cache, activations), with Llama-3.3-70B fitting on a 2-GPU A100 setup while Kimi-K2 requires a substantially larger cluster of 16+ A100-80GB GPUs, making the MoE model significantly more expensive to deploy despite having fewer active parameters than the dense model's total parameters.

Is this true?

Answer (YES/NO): NO